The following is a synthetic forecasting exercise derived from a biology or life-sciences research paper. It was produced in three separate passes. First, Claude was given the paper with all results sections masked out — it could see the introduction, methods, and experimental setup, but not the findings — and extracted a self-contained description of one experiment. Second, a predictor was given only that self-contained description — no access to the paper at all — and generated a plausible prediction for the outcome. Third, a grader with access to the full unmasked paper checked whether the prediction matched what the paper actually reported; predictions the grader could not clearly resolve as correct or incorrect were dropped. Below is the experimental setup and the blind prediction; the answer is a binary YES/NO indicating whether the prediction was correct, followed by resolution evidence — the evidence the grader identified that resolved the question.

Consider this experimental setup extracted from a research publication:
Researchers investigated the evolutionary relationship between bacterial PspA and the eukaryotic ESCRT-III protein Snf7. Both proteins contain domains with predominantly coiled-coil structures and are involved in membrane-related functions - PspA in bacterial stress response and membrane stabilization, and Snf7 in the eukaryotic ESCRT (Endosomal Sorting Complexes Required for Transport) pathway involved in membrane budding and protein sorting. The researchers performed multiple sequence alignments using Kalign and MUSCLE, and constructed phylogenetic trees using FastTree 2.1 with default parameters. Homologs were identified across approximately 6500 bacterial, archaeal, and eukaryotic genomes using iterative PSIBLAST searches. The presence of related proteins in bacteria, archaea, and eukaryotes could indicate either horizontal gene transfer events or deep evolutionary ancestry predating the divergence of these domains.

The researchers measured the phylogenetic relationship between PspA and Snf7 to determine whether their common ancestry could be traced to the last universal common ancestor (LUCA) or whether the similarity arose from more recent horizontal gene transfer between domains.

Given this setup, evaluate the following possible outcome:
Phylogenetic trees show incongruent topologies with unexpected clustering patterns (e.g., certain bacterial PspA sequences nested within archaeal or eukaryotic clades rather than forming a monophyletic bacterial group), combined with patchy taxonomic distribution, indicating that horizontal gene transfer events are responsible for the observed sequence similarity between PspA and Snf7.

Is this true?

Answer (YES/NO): NO